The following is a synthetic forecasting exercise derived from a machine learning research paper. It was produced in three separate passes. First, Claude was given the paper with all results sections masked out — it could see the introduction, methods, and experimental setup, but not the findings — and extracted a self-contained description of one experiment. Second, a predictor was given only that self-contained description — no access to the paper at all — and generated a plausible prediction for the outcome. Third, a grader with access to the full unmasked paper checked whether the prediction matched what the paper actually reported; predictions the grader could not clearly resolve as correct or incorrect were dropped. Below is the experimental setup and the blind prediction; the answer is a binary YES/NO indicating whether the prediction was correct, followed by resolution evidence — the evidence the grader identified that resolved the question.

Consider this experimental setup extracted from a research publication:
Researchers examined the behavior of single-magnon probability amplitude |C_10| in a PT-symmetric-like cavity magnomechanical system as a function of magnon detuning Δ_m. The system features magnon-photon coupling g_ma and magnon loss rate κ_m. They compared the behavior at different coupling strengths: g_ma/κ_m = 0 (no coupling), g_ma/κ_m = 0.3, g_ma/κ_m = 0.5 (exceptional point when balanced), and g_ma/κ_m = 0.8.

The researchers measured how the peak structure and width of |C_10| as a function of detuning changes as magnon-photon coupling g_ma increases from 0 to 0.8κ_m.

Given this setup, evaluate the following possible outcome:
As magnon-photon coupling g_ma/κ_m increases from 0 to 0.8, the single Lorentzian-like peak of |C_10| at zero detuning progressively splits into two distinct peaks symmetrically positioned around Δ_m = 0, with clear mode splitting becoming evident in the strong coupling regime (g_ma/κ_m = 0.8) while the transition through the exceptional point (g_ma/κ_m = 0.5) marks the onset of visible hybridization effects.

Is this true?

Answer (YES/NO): NO